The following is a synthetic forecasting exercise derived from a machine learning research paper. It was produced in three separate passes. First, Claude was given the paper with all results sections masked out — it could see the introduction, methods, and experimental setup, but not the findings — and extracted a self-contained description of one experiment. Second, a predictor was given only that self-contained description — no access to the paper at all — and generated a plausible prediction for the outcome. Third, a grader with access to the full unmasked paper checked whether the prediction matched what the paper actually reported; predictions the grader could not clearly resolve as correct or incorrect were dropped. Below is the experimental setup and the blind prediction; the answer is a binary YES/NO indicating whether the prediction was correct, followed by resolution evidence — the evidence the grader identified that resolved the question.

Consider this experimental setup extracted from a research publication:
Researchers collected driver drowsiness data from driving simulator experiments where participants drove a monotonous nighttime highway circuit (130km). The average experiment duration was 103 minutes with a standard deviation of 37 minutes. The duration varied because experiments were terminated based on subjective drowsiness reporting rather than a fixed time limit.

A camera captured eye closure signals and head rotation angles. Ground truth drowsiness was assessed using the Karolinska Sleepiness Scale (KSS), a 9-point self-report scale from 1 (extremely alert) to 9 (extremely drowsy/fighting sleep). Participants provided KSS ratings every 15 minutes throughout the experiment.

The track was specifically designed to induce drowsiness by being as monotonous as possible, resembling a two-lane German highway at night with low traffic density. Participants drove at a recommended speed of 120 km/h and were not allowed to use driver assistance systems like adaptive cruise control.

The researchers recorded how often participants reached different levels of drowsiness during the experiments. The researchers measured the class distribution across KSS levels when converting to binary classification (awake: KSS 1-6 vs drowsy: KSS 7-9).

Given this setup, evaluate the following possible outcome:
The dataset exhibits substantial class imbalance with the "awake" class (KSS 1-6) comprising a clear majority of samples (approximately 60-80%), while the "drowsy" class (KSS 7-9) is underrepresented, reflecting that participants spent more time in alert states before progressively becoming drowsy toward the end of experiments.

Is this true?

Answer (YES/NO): NO